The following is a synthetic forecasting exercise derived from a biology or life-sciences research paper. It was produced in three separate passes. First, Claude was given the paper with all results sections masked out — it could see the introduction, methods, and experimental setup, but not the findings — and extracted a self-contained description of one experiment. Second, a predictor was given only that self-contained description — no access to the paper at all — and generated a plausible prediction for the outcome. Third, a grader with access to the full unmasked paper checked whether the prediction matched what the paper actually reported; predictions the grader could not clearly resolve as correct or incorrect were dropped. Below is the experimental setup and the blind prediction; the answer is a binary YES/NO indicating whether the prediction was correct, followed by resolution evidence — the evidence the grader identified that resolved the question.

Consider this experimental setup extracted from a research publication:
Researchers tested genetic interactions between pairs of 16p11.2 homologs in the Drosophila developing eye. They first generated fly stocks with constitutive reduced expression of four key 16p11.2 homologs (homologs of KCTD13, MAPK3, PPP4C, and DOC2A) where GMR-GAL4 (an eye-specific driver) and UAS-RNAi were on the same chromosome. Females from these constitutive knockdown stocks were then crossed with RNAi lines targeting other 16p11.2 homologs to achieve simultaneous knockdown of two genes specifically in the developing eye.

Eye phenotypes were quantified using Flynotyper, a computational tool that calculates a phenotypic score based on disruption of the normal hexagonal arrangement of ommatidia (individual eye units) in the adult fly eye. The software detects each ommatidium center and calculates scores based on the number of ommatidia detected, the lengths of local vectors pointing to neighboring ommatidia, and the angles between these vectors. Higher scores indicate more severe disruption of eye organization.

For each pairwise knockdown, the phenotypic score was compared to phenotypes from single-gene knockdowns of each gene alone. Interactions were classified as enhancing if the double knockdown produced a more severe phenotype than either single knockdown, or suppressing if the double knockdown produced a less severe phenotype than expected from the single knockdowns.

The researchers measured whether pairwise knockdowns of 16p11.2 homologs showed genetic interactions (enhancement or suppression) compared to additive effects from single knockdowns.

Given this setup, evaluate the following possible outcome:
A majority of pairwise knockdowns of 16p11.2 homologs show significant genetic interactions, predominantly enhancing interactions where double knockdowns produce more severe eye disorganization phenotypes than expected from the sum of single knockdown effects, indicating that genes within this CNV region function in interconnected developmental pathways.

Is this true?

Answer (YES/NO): NO